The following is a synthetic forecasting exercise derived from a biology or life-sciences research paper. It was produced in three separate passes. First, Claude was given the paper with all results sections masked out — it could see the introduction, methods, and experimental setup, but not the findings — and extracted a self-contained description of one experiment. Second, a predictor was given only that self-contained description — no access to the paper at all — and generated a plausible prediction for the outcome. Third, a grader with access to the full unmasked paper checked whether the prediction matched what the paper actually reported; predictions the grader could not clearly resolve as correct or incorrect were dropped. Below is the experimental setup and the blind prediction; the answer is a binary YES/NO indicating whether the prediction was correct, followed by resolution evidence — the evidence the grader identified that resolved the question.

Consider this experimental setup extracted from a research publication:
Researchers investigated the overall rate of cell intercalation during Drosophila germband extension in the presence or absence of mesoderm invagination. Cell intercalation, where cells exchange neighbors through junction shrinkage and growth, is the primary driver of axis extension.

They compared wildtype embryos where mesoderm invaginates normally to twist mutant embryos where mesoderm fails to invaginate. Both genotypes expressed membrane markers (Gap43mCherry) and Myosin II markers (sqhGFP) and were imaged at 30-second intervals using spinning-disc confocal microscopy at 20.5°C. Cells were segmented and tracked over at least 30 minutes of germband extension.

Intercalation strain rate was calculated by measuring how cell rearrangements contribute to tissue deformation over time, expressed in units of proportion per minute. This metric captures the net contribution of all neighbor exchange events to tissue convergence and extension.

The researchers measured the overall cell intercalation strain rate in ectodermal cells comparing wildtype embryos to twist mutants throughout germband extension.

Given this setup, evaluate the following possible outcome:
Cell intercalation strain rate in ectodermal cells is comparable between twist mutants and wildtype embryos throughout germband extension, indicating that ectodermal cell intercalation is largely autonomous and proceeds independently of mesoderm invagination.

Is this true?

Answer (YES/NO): YES